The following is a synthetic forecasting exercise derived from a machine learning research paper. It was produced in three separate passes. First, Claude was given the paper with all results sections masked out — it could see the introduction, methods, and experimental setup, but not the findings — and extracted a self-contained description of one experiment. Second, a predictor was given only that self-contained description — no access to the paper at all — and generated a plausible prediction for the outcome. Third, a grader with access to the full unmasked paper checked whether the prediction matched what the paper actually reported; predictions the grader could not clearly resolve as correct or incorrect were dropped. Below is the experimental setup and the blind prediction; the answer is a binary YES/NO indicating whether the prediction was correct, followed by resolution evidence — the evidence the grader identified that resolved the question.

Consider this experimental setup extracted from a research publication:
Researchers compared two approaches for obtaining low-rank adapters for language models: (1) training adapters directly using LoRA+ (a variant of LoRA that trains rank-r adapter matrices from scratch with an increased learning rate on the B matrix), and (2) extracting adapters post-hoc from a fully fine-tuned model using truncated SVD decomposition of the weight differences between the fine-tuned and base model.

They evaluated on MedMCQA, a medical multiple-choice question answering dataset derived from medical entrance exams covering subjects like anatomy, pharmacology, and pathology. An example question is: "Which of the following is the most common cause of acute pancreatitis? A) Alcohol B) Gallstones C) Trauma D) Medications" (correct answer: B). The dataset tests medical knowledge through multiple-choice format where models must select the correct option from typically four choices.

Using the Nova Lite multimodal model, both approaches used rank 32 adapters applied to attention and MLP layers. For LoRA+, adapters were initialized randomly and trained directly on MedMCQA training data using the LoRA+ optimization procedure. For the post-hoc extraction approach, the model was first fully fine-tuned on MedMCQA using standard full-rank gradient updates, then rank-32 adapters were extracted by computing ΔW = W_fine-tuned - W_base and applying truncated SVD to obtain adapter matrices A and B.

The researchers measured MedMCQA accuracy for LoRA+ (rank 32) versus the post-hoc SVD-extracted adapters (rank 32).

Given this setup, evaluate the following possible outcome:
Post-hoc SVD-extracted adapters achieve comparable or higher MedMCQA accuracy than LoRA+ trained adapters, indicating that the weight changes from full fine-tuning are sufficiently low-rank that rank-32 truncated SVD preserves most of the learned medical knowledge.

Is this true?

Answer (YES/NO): YES